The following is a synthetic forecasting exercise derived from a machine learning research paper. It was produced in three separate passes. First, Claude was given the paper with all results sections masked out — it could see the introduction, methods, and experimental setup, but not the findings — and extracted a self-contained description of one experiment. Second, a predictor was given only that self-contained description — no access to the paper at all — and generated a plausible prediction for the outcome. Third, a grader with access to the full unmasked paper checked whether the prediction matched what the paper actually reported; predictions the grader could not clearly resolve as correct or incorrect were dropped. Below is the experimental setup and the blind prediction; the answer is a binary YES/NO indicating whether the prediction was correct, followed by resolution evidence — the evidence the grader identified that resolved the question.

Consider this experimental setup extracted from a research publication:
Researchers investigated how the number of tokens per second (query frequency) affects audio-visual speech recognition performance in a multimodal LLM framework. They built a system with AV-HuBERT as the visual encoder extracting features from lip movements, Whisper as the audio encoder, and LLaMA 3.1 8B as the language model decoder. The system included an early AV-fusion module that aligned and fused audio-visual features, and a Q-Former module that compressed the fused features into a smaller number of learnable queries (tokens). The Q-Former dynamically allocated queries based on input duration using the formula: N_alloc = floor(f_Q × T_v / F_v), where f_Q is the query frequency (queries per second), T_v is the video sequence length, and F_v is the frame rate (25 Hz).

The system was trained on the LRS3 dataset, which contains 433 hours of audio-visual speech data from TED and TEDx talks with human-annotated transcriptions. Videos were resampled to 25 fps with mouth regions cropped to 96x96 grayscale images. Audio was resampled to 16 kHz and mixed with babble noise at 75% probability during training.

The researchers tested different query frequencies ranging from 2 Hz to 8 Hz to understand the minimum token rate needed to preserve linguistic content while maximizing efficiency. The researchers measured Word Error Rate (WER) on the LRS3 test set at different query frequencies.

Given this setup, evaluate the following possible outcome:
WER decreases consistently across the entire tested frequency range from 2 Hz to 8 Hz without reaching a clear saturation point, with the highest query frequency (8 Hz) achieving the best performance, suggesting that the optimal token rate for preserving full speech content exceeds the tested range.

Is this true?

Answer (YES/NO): NO